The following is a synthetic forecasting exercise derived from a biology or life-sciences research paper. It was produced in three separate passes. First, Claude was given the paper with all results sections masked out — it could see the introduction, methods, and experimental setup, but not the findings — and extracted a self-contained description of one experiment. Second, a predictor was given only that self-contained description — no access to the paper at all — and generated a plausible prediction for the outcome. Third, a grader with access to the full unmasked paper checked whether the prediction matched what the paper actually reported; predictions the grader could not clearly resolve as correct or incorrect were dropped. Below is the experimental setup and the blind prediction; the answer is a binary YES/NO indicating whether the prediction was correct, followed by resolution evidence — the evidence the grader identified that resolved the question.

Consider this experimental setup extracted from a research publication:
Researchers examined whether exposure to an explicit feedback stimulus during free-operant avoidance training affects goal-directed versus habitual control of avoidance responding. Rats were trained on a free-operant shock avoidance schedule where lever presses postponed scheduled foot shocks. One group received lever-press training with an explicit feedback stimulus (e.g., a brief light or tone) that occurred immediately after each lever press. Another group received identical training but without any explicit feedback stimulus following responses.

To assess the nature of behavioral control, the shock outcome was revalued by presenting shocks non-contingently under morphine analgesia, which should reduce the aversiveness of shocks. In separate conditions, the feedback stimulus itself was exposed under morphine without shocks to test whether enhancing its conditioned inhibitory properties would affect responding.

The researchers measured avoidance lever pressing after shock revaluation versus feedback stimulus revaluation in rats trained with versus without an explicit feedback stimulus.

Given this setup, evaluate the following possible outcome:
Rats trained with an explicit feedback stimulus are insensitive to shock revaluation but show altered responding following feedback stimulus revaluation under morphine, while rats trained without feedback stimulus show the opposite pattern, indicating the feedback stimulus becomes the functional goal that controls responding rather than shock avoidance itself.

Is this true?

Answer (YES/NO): NO